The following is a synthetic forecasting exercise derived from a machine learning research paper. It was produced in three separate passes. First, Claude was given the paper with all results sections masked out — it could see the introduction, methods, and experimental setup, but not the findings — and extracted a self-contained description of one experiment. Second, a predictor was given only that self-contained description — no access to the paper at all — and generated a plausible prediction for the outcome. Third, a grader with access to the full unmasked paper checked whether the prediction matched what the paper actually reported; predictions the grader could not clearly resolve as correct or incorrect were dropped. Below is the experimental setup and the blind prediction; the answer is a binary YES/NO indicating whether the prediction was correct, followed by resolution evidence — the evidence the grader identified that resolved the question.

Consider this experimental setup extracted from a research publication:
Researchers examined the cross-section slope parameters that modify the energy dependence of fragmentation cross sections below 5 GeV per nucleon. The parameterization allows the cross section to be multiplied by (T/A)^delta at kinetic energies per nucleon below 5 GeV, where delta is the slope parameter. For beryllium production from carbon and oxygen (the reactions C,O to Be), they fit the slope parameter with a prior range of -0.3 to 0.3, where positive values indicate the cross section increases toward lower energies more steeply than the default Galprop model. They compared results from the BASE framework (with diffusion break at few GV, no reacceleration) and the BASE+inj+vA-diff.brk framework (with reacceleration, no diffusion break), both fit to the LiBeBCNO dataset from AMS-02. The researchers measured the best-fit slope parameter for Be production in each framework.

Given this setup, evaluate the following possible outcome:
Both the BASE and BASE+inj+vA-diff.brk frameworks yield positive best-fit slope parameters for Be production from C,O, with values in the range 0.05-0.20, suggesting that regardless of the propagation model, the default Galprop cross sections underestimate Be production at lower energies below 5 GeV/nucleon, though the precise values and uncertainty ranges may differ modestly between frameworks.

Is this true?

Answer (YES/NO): NO